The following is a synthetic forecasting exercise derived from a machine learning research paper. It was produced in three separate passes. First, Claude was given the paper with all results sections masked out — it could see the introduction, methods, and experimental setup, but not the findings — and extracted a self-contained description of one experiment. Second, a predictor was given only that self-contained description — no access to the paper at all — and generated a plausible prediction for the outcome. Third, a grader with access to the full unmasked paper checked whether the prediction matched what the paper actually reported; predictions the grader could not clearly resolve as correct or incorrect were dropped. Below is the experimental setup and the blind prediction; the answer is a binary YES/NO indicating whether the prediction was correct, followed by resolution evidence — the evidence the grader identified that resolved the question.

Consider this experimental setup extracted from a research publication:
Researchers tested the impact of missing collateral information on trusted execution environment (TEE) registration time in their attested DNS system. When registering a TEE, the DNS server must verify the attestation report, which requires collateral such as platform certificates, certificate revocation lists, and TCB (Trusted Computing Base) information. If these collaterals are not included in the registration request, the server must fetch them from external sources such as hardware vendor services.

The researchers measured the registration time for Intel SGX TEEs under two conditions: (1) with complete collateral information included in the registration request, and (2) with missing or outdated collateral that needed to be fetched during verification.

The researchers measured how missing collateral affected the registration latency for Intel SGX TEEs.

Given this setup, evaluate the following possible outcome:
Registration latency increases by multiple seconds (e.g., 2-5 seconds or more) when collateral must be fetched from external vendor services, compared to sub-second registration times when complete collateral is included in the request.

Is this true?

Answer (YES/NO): YES